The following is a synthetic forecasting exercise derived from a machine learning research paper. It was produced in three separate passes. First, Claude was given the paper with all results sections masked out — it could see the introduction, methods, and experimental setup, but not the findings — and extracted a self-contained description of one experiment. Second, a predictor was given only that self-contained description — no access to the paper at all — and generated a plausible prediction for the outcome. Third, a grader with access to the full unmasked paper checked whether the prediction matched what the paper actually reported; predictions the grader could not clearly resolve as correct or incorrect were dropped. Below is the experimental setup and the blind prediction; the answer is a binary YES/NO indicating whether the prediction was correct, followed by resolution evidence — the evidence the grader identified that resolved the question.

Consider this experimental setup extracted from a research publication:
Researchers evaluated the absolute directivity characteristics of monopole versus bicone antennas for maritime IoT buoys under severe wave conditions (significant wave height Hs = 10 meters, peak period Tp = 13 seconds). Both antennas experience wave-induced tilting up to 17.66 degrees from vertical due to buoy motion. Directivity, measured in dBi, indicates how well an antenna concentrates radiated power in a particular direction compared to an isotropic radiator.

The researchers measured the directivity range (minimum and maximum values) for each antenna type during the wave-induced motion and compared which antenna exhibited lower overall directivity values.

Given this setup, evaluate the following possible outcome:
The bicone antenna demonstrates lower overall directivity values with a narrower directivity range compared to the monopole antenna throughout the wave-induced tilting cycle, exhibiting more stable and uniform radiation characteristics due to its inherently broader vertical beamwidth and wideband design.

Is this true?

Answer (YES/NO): YES